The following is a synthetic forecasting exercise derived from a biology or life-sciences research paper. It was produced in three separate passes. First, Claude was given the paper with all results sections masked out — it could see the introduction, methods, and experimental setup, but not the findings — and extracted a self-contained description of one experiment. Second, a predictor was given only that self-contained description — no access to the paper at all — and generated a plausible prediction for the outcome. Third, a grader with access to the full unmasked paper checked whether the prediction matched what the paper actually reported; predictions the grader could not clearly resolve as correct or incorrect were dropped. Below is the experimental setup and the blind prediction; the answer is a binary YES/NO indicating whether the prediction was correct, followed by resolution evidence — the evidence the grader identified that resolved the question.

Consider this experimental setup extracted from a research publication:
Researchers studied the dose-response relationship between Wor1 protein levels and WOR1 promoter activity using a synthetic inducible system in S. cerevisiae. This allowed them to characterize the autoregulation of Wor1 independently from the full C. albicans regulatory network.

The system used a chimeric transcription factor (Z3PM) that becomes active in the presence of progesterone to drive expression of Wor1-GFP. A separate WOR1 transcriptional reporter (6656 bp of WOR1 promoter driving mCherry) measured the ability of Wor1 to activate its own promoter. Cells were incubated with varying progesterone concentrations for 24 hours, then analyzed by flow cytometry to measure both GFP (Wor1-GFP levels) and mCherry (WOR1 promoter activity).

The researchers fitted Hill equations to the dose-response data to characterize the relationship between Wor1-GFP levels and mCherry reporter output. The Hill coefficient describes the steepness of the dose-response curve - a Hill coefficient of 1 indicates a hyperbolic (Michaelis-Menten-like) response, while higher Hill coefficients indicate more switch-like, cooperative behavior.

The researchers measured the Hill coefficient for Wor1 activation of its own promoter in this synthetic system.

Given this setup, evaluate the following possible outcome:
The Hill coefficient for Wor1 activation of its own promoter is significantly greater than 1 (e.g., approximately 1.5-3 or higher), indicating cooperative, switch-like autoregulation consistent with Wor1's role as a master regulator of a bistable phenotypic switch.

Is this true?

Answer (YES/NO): YES